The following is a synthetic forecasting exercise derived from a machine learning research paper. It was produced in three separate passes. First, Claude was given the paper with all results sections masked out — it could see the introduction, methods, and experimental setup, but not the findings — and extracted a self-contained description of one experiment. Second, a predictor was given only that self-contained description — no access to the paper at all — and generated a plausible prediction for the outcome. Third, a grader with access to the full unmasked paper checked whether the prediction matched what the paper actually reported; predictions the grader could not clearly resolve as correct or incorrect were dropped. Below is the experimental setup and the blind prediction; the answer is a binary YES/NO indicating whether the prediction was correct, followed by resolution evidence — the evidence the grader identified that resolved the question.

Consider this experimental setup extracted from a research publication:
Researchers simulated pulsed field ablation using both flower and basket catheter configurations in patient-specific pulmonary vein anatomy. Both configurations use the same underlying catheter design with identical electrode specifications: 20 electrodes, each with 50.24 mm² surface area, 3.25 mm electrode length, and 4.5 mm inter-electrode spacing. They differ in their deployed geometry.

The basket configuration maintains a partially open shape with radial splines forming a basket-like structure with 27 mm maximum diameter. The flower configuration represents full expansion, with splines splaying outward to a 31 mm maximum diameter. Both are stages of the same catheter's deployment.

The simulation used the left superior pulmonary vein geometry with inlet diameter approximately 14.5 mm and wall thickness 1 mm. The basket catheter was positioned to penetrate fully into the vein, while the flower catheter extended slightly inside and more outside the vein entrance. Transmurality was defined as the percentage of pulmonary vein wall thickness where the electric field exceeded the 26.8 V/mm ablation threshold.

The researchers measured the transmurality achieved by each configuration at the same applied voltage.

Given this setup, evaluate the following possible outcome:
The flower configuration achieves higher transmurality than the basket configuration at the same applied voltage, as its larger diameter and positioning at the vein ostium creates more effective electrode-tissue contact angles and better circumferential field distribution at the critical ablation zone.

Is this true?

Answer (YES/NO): NO